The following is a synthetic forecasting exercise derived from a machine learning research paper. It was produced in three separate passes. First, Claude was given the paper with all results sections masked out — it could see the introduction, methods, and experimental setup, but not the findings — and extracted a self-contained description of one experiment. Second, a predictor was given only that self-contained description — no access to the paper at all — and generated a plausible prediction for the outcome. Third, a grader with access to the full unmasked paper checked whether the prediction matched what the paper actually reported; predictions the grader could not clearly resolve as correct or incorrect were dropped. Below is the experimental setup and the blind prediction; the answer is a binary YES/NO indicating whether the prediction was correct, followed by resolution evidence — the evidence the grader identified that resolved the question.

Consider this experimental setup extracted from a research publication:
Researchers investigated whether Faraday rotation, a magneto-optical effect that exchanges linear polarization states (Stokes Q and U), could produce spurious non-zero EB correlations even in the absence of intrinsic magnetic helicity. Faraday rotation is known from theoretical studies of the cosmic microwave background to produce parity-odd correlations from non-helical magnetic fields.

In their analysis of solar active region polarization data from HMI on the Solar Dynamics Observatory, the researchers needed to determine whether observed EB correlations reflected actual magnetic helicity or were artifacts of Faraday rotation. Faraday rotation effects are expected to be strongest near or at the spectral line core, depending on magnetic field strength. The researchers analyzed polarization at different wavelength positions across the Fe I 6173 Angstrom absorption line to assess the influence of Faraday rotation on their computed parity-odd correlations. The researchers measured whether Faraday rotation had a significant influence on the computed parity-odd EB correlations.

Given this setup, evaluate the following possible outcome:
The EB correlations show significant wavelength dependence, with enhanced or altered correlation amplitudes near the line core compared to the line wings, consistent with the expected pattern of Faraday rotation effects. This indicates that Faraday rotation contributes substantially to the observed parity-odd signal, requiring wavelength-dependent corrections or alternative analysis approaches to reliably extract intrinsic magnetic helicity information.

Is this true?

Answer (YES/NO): NO